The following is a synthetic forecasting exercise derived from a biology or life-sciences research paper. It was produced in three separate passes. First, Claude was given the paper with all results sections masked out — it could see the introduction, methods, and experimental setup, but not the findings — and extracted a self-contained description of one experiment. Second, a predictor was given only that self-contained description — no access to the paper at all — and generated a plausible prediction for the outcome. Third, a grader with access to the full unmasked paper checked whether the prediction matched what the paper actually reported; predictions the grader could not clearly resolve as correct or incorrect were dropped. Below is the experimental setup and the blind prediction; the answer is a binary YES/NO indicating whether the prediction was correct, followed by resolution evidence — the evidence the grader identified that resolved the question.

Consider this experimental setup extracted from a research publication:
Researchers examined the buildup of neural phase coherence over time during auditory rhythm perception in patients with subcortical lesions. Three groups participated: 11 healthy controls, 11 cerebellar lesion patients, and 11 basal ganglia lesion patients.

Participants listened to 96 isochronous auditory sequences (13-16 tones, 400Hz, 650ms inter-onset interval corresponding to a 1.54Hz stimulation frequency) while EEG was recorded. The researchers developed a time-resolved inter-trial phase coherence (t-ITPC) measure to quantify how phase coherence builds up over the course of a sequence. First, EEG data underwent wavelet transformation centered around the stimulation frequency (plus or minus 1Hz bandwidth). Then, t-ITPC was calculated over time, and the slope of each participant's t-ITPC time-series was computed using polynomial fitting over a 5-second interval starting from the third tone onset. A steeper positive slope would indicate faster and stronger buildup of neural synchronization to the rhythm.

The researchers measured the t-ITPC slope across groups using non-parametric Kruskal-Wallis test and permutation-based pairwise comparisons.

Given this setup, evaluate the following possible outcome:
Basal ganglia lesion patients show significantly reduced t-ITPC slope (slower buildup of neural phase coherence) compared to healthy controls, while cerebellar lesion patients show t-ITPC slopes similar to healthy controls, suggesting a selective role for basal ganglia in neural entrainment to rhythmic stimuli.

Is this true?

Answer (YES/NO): NO